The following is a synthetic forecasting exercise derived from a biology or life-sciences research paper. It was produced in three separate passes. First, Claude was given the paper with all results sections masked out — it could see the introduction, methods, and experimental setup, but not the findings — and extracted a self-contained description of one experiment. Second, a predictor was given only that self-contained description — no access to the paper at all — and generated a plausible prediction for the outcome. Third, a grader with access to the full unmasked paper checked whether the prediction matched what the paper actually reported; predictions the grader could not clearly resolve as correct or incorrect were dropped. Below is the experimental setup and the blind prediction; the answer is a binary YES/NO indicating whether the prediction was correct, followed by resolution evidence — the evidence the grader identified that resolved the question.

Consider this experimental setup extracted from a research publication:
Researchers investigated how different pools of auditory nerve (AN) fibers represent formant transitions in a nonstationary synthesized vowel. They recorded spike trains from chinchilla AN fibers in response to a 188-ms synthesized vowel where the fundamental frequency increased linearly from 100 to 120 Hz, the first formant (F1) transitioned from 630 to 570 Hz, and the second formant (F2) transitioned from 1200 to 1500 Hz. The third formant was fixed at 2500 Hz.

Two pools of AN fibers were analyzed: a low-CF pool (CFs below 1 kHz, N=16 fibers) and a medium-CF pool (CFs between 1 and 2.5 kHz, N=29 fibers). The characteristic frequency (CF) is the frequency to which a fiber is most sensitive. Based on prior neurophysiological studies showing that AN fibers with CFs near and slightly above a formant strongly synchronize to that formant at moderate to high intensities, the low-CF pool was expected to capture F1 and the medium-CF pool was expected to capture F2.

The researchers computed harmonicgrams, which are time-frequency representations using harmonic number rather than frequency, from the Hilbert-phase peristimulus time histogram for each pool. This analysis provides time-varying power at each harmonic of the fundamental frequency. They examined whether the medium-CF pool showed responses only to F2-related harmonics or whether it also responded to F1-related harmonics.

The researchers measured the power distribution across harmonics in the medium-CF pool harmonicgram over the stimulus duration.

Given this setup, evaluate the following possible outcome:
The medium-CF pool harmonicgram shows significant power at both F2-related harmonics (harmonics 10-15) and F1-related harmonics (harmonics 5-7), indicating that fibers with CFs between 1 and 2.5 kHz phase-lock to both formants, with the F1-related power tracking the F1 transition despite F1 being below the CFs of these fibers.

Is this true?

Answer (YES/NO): YES